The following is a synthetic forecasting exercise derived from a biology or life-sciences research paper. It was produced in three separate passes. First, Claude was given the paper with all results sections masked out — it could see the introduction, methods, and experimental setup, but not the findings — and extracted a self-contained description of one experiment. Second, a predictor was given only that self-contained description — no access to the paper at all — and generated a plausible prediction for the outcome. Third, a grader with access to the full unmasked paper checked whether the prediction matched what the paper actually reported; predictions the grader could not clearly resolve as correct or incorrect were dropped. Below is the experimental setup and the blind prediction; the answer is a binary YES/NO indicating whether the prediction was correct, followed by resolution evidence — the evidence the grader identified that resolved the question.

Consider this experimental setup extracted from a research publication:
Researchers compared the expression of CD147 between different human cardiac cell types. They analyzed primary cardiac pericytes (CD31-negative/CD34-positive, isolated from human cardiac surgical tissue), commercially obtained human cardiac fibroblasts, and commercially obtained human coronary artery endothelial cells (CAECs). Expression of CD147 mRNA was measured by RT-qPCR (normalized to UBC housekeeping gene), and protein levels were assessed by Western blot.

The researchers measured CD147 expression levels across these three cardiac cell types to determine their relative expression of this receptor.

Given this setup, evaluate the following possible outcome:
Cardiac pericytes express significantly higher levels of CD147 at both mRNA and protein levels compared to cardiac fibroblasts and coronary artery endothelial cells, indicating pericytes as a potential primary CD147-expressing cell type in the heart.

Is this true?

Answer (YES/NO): NO